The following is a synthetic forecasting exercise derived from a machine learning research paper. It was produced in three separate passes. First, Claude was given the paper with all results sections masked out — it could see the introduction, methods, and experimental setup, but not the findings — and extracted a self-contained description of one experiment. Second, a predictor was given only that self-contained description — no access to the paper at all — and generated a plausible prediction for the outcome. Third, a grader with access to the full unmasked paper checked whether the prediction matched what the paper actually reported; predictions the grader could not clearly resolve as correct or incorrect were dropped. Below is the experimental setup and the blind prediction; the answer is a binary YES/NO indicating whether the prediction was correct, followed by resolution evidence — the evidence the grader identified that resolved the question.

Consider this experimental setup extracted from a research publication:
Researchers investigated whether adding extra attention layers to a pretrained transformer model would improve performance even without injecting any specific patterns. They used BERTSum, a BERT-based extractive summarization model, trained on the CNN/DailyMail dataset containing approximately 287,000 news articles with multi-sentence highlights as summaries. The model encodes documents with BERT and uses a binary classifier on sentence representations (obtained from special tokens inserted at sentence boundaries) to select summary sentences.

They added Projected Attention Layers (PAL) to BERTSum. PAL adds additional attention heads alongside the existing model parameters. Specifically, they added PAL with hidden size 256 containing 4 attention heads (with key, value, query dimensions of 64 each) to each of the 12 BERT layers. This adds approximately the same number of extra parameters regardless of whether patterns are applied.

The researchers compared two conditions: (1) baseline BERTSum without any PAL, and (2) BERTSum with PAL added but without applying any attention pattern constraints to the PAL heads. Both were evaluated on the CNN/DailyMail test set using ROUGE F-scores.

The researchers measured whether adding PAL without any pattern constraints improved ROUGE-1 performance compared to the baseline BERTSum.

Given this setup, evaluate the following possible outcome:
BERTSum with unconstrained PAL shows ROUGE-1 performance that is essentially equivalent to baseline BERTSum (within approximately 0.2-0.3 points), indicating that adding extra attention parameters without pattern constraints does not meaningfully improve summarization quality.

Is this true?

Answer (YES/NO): YES